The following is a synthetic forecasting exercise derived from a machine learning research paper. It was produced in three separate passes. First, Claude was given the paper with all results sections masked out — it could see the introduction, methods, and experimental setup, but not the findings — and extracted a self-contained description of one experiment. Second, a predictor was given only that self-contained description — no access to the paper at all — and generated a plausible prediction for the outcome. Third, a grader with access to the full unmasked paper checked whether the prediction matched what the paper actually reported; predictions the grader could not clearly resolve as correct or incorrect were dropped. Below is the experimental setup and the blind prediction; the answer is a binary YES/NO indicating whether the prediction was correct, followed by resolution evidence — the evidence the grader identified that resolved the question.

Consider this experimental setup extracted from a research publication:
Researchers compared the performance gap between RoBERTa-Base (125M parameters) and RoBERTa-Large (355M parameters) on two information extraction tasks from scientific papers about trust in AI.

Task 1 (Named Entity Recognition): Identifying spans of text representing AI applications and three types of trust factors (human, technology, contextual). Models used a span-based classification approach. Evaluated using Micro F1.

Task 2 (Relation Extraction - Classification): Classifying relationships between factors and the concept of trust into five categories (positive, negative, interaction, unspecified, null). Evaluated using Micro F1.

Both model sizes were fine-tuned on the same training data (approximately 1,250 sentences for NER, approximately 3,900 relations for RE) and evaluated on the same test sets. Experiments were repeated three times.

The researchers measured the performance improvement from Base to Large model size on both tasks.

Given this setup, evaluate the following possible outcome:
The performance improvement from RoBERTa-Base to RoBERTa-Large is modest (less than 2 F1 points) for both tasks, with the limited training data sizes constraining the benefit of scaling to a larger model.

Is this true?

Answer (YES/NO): NO